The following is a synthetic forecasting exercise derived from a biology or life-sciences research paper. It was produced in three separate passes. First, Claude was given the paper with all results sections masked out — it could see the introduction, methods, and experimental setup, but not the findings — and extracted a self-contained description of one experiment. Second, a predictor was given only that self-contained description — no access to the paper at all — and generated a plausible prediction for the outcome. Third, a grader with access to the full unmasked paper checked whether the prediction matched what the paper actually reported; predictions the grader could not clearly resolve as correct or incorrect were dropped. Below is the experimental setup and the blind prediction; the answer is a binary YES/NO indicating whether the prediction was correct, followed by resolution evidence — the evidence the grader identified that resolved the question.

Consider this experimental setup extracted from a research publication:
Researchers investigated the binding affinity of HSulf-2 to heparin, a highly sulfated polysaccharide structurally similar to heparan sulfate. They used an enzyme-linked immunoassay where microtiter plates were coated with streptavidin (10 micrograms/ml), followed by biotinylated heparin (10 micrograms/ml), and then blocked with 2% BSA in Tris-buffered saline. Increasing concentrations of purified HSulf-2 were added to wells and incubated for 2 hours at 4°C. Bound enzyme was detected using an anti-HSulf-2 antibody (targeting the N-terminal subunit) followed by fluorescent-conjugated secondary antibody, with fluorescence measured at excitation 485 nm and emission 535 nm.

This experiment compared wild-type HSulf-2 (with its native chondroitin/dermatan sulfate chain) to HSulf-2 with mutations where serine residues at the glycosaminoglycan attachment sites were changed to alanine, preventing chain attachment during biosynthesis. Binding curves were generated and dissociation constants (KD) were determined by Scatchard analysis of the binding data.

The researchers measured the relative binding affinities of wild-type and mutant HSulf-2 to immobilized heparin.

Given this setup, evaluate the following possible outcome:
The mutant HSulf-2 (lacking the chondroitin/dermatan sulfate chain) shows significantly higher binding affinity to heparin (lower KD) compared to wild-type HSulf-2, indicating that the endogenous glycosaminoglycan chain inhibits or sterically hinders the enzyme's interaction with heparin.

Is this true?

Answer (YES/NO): NO